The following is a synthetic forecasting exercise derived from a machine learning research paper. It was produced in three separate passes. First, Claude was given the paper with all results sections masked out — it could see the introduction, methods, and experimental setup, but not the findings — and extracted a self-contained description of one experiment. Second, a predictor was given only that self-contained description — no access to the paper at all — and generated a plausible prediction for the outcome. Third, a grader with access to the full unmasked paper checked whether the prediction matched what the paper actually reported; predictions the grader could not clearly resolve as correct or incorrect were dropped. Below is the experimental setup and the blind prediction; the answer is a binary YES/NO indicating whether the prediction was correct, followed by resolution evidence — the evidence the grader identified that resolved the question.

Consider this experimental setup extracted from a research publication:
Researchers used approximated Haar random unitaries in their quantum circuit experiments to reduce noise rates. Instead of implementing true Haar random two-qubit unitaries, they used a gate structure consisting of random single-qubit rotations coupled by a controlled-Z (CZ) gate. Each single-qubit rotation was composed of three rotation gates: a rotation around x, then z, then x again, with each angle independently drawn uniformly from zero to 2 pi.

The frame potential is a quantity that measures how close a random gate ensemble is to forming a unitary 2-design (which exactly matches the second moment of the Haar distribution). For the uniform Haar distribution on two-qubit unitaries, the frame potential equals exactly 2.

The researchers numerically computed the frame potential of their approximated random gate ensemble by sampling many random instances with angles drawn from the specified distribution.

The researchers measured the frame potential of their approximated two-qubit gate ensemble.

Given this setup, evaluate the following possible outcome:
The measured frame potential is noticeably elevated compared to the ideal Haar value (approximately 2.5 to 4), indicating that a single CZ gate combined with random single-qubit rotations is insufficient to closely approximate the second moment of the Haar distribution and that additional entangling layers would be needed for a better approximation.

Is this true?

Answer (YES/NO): NO